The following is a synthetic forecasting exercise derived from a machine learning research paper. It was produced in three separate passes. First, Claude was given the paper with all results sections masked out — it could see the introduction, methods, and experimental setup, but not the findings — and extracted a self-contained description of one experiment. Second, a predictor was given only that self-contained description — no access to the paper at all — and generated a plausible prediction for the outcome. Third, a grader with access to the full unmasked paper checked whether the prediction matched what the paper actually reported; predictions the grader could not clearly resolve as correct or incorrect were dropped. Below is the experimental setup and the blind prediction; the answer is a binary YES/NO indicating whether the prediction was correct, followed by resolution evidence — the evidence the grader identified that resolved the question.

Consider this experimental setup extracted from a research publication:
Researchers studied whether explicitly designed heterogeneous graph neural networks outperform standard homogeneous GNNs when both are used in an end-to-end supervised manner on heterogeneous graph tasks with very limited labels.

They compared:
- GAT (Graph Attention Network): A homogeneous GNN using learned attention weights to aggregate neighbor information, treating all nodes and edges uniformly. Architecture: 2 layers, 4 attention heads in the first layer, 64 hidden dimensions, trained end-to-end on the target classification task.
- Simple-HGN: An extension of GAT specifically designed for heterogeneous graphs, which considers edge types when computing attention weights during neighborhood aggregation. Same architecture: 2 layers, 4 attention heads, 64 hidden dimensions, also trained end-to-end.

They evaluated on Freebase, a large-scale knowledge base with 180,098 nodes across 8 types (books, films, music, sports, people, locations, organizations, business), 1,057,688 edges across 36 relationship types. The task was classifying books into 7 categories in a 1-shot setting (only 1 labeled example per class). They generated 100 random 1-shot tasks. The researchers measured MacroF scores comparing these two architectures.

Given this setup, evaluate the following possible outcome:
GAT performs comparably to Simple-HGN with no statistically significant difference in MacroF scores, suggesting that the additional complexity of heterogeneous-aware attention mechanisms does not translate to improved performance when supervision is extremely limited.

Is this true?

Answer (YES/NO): YES